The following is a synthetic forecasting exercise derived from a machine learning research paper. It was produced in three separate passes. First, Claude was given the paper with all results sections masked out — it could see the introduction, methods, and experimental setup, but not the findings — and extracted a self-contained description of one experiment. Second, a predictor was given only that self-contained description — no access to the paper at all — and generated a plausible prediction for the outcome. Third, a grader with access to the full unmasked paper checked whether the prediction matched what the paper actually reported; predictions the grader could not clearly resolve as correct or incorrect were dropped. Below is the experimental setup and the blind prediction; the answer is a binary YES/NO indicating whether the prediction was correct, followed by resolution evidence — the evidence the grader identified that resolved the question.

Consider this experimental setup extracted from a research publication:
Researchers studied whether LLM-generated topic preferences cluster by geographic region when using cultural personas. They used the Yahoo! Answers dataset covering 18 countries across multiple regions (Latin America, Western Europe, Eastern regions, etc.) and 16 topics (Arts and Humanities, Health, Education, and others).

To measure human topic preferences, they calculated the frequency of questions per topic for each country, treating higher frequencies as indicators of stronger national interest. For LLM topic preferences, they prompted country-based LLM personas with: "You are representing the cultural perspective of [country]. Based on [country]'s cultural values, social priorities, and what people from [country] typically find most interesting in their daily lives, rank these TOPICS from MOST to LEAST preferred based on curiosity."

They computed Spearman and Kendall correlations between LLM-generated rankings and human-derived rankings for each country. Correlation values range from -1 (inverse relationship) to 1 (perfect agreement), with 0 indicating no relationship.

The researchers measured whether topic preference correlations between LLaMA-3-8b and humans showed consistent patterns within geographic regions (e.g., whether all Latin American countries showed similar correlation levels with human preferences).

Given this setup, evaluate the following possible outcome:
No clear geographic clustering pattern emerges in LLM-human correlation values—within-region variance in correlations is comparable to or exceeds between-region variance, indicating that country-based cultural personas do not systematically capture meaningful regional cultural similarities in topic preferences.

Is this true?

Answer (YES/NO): YES